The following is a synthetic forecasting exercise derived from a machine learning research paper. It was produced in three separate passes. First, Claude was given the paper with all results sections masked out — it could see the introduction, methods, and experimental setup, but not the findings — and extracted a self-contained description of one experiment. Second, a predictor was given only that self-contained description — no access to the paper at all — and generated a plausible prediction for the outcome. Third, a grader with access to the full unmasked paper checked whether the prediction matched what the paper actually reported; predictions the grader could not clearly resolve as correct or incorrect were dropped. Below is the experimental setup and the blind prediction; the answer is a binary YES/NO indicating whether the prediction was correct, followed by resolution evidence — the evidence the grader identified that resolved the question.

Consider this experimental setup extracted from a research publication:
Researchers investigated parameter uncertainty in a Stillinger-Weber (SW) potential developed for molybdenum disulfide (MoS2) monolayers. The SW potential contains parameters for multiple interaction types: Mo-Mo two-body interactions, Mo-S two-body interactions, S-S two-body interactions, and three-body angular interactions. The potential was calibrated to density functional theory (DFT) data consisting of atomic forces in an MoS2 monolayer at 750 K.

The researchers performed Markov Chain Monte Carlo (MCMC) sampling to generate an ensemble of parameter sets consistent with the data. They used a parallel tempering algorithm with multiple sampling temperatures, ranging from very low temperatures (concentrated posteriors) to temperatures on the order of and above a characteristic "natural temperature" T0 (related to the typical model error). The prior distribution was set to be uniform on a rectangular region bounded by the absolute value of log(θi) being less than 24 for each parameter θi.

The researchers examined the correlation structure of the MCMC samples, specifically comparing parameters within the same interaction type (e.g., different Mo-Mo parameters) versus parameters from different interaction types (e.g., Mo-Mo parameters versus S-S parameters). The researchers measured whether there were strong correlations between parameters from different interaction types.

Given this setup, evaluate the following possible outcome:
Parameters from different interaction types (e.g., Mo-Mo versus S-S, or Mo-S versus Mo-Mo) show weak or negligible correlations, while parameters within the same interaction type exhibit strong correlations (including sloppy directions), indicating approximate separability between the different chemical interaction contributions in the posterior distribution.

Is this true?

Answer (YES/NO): YES